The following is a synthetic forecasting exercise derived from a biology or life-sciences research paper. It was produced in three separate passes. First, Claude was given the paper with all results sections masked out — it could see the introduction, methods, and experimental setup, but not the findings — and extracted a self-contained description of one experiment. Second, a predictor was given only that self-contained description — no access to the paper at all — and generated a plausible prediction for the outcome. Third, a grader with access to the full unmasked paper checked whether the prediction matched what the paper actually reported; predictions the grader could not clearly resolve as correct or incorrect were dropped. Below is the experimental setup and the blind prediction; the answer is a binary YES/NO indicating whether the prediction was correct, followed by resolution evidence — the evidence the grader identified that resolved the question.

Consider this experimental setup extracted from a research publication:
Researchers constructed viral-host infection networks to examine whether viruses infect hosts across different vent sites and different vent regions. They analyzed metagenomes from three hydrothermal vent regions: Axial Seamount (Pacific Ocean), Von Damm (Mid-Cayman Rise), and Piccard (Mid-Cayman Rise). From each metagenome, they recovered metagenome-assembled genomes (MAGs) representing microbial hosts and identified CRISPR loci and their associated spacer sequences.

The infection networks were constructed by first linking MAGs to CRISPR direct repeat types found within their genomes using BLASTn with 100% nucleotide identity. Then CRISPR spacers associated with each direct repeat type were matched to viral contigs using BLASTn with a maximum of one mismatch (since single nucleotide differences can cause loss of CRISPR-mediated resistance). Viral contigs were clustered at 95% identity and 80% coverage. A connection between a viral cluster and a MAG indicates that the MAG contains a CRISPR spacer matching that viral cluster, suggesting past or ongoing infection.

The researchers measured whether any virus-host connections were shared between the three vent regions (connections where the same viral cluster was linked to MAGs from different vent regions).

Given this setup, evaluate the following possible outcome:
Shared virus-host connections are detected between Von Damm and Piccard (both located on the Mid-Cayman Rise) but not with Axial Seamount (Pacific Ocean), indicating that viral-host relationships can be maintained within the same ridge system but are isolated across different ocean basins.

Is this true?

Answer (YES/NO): NO